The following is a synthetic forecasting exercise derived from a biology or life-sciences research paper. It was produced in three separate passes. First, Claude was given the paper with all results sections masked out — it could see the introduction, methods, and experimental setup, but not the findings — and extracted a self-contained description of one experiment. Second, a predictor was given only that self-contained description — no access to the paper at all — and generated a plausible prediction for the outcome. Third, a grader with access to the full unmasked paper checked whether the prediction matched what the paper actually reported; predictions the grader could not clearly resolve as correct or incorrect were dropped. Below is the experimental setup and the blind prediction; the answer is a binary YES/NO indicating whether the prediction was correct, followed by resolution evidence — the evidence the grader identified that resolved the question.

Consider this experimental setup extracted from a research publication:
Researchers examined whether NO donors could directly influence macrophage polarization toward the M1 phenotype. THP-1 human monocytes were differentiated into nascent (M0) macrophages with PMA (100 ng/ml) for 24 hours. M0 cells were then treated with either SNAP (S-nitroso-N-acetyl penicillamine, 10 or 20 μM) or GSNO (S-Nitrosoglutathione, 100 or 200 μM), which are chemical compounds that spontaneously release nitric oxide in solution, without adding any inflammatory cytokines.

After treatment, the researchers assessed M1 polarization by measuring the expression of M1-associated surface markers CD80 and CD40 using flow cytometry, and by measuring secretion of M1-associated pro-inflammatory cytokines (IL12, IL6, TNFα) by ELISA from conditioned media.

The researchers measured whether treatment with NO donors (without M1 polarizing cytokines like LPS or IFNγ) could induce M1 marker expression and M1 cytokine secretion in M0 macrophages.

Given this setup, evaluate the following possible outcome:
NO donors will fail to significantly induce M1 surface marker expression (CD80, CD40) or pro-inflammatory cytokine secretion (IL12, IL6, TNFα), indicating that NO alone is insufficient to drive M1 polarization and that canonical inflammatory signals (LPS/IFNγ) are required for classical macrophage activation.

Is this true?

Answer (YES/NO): NO